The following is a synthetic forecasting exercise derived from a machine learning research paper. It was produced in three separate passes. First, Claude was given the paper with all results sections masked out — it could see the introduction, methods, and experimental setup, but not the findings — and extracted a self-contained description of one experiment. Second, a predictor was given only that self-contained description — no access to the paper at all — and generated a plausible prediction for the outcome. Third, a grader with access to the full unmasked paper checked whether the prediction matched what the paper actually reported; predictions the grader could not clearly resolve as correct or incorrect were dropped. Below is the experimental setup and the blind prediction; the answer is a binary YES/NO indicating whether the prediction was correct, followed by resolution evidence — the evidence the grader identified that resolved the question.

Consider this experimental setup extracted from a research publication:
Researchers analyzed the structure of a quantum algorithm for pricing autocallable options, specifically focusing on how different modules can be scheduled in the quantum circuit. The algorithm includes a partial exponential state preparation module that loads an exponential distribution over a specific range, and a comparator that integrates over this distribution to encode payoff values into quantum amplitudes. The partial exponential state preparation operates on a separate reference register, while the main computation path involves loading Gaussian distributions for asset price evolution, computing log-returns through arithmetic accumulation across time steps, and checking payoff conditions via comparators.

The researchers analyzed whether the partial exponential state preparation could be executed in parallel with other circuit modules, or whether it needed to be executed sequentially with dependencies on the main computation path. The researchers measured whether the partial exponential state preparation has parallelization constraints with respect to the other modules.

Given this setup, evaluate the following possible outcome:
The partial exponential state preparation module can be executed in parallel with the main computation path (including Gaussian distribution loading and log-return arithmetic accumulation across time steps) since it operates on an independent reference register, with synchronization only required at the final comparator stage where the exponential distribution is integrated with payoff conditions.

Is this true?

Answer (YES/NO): YES